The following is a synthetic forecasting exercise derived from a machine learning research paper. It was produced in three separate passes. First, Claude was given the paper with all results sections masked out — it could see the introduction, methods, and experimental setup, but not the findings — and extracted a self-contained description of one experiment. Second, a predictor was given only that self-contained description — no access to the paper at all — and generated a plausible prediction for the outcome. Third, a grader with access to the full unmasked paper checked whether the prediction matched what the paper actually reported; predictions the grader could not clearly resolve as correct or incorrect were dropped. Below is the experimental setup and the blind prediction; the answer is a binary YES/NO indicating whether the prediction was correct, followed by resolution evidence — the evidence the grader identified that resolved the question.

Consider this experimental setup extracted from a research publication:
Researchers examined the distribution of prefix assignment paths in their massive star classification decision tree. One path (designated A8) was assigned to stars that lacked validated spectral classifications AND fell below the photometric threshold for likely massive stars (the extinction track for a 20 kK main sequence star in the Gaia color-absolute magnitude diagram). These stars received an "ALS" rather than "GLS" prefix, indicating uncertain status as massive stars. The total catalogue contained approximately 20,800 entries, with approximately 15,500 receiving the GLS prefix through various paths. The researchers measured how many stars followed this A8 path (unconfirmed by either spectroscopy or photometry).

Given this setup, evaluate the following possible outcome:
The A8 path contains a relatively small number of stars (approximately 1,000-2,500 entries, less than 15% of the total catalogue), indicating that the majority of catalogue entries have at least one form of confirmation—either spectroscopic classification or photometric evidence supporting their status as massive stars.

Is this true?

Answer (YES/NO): NO